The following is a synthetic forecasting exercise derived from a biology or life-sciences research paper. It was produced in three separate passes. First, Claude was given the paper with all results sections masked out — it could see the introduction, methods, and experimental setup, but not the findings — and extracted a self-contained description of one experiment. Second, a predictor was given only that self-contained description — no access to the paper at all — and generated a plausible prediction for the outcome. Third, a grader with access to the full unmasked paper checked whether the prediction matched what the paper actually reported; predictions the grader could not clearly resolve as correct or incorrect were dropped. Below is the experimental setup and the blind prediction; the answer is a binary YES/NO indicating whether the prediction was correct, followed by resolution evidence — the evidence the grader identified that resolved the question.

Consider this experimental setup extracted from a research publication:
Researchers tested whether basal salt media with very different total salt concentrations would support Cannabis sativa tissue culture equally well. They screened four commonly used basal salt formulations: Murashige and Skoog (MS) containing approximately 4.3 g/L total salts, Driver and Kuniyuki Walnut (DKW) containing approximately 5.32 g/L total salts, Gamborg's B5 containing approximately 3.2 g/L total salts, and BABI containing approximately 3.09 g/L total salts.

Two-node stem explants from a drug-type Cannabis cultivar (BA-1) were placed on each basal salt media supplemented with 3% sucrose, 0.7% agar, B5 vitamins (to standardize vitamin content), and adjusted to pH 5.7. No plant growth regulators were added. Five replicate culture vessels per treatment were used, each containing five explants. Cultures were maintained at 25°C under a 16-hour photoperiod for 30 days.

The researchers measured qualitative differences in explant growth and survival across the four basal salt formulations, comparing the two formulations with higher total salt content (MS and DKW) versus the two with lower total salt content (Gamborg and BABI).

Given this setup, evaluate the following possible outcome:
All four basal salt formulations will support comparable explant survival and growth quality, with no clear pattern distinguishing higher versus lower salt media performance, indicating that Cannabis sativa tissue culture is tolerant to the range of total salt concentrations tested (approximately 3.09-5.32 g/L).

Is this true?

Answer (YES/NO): NO